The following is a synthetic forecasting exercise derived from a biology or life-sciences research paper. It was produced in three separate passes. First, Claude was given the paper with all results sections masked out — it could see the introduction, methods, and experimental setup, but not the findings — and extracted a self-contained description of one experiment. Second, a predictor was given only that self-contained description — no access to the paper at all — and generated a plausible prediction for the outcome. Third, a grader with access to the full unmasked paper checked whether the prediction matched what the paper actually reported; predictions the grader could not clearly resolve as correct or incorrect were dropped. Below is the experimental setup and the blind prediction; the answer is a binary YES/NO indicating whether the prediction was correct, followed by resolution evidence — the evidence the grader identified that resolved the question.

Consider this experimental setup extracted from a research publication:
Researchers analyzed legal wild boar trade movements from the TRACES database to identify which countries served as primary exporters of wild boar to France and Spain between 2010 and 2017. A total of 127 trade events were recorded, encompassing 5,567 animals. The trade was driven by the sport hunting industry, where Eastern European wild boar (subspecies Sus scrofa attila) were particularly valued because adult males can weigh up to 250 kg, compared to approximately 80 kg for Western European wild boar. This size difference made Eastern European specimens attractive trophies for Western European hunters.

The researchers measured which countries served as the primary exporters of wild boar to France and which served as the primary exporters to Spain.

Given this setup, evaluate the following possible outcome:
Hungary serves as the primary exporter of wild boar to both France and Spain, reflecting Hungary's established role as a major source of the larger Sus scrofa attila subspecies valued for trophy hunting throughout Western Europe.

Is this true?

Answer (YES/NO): NO